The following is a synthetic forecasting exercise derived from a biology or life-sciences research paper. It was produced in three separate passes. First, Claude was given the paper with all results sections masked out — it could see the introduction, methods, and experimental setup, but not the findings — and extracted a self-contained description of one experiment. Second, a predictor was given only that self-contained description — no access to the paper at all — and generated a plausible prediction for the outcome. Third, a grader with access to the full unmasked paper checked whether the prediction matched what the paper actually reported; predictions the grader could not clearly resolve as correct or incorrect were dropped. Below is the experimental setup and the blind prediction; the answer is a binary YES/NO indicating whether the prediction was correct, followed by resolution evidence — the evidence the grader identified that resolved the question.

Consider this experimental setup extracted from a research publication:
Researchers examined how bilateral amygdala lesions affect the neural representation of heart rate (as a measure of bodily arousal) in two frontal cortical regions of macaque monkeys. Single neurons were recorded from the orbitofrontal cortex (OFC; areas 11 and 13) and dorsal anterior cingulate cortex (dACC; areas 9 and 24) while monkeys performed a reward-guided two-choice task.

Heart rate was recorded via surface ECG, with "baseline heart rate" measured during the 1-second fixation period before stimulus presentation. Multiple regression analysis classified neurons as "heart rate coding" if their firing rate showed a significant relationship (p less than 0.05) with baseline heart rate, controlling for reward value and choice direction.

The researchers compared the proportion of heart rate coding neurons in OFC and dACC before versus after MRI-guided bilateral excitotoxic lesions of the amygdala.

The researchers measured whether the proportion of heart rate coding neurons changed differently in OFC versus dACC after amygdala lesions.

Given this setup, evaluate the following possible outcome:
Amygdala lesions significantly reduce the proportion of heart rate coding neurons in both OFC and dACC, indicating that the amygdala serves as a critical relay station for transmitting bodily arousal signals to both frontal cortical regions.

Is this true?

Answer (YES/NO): NO